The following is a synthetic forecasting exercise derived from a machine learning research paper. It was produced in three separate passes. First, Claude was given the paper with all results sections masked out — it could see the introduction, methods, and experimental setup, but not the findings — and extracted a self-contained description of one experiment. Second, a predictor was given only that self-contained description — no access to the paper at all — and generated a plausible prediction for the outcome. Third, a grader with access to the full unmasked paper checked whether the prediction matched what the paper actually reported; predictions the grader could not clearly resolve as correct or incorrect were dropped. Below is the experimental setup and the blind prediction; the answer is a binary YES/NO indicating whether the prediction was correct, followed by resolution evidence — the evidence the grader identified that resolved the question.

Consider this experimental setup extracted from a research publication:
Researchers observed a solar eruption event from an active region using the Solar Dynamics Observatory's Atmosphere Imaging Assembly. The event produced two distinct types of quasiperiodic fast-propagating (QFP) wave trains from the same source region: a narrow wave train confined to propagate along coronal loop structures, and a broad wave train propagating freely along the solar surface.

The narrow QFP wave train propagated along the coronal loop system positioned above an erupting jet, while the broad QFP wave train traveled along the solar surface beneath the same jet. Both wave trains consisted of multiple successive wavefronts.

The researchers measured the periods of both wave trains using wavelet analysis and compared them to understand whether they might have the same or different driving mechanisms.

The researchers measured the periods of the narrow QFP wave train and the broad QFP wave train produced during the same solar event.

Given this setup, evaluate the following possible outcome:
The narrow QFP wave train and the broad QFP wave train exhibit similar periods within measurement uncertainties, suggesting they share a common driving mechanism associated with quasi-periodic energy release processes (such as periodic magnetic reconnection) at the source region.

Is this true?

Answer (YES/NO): NO